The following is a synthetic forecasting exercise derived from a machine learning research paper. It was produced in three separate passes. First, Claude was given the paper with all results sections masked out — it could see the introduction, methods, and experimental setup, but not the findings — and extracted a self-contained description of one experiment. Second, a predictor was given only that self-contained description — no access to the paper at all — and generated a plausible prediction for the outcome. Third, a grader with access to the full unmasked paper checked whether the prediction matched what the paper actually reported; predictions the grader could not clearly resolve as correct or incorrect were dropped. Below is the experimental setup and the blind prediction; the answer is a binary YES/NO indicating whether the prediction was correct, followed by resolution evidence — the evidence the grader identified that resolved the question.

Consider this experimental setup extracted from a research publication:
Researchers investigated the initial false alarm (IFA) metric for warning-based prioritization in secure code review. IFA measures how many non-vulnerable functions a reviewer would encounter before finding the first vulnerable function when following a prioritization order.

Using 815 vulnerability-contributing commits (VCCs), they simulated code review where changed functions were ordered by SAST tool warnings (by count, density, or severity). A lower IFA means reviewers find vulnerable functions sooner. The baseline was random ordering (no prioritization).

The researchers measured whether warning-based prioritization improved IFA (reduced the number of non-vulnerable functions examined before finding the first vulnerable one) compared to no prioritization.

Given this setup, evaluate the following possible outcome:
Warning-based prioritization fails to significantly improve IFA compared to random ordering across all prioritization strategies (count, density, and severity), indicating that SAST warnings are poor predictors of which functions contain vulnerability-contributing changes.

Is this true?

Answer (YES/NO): NO